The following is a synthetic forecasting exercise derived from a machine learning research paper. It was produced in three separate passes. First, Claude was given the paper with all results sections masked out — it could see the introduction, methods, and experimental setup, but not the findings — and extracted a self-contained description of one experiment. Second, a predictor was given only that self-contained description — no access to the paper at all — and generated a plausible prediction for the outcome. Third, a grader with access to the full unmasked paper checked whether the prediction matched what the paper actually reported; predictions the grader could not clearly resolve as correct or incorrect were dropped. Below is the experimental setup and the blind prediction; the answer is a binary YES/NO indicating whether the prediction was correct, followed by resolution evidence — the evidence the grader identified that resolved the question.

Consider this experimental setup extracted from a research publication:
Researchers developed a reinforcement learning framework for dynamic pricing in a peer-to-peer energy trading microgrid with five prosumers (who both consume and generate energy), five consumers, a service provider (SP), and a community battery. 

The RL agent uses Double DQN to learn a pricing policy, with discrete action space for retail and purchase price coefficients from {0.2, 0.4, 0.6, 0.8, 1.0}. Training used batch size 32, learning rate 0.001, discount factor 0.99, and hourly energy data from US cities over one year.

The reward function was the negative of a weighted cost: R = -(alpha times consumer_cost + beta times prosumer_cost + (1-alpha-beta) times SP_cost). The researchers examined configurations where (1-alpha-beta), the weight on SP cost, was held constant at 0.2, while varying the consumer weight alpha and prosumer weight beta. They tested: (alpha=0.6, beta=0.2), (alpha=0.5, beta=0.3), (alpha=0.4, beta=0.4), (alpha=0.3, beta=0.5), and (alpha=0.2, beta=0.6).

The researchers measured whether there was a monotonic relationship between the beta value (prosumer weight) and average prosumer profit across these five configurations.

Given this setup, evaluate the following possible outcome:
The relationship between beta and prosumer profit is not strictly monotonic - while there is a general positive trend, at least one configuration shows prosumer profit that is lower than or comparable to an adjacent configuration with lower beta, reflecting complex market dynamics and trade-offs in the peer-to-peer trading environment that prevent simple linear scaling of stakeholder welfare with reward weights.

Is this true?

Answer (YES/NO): YES